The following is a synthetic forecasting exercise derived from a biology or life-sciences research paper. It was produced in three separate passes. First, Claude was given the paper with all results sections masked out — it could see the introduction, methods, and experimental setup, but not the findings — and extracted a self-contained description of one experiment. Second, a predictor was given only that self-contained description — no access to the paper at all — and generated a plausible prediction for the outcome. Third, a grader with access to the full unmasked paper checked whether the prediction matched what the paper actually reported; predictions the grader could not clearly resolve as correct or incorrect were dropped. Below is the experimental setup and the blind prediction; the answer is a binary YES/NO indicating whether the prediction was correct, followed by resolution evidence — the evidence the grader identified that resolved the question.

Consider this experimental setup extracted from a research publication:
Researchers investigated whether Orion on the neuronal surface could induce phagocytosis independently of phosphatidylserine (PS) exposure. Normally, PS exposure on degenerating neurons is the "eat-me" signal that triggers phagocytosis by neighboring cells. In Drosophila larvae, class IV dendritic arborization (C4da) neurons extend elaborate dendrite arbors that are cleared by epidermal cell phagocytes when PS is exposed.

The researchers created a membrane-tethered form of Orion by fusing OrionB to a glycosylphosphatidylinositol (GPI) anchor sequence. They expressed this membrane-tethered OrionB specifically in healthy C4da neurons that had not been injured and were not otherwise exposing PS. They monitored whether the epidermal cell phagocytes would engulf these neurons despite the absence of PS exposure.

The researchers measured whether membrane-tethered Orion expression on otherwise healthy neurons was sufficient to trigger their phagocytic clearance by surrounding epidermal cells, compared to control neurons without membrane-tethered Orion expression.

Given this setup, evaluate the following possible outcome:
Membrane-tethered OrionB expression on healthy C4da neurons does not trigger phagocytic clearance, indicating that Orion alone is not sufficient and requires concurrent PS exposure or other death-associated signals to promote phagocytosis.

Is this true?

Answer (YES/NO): NO